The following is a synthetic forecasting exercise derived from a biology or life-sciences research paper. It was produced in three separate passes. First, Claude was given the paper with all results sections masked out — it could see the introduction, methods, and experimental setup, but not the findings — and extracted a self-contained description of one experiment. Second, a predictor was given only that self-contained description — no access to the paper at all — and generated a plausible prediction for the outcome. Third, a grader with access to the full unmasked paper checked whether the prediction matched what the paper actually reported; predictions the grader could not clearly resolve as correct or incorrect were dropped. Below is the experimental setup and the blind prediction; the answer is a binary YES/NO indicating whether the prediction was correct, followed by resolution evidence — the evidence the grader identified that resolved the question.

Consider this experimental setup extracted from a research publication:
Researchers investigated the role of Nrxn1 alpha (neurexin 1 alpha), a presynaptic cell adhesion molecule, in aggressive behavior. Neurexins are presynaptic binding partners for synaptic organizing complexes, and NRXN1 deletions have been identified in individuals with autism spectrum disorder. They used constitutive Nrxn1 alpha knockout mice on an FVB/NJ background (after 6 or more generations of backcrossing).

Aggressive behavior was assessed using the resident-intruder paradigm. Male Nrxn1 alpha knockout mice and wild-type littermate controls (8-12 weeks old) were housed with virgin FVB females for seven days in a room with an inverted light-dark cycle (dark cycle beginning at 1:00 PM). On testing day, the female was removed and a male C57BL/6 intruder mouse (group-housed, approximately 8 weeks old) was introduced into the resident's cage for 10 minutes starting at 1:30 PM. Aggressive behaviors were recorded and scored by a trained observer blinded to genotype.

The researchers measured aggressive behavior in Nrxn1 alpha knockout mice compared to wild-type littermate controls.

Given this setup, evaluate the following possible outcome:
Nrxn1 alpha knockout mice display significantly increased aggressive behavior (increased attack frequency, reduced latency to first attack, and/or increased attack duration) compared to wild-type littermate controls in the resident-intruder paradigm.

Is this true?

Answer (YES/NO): YES